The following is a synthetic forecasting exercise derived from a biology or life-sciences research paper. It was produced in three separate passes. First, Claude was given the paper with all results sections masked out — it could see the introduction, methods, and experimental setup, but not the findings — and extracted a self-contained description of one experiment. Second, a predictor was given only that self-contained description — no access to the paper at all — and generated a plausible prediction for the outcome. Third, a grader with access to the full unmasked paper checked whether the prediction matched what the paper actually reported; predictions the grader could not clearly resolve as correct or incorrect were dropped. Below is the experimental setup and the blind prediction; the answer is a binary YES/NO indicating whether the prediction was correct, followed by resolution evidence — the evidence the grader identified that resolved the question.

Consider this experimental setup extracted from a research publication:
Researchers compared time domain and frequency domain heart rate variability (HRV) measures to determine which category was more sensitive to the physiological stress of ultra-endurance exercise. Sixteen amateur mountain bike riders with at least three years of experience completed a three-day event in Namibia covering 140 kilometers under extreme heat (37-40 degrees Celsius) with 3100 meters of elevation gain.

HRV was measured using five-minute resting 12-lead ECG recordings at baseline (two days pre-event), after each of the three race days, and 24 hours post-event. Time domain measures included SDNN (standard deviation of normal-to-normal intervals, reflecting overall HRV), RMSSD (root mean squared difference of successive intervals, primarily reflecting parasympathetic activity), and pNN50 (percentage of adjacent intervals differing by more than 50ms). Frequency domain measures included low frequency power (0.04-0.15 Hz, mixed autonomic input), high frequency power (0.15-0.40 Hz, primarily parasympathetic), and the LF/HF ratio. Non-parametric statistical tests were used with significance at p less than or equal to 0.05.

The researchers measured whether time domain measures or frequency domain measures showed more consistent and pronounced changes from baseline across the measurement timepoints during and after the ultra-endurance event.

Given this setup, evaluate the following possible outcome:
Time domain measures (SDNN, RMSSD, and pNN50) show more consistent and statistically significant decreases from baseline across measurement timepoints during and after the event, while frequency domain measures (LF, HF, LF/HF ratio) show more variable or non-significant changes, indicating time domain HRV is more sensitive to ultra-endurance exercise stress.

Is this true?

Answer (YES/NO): NO